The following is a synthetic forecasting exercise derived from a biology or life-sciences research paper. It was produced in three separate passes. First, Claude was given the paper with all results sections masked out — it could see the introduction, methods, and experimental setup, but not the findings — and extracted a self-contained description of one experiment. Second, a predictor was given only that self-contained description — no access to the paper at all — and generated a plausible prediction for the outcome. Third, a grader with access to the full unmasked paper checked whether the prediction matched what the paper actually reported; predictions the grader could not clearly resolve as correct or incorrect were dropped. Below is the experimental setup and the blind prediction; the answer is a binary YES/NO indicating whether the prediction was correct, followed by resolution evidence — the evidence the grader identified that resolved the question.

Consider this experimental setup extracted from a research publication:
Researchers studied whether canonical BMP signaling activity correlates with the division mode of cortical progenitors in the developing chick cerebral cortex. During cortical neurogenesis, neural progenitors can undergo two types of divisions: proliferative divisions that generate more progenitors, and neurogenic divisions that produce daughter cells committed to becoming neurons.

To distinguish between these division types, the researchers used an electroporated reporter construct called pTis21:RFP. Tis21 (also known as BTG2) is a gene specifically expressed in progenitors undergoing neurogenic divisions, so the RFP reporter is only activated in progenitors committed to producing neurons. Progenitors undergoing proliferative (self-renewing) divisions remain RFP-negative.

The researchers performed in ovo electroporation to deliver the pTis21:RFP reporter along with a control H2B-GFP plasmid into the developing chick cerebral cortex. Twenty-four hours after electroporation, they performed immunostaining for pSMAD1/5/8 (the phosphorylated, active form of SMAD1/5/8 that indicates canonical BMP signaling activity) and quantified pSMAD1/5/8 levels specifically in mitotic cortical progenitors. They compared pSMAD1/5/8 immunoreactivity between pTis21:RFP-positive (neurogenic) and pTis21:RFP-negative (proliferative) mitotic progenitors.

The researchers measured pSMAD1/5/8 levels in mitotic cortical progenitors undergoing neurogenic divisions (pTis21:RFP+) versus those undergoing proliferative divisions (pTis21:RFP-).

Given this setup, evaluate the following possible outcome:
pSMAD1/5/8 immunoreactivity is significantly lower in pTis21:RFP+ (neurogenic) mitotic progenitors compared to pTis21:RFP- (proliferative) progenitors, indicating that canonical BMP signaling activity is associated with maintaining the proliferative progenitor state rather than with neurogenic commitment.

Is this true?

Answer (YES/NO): YES